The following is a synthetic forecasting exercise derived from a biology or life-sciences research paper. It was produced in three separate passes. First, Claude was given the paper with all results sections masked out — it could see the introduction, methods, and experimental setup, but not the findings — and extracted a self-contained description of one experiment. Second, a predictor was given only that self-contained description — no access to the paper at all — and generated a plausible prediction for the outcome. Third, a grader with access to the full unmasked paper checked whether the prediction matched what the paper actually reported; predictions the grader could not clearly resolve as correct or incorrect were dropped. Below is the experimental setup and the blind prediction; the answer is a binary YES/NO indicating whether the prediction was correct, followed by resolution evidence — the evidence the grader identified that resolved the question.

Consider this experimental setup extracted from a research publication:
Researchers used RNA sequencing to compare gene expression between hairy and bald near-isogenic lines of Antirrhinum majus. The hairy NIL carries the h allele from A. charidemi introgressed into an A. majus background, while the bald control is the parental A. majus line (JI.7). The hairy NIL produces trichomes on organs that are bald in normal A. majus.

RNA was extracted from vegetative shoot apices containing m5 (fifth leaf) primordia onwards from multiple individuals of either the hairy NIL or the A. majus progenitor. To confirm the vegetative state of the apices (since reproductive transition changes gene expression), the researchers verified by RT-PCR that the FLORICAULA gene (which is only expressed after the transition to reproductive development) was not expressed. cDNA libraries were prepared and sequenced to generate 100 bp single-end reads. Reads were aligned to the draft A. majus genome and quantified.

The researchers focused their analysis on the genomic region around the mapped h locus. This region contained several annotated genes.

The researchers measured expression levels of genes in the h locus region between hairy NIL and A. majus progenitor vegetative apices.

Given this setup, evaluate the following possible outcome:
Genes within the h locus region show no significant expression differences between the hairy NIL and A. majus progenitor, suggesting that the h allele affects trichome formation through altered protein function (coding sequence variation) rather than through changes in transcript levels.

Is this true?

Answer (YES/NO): NO